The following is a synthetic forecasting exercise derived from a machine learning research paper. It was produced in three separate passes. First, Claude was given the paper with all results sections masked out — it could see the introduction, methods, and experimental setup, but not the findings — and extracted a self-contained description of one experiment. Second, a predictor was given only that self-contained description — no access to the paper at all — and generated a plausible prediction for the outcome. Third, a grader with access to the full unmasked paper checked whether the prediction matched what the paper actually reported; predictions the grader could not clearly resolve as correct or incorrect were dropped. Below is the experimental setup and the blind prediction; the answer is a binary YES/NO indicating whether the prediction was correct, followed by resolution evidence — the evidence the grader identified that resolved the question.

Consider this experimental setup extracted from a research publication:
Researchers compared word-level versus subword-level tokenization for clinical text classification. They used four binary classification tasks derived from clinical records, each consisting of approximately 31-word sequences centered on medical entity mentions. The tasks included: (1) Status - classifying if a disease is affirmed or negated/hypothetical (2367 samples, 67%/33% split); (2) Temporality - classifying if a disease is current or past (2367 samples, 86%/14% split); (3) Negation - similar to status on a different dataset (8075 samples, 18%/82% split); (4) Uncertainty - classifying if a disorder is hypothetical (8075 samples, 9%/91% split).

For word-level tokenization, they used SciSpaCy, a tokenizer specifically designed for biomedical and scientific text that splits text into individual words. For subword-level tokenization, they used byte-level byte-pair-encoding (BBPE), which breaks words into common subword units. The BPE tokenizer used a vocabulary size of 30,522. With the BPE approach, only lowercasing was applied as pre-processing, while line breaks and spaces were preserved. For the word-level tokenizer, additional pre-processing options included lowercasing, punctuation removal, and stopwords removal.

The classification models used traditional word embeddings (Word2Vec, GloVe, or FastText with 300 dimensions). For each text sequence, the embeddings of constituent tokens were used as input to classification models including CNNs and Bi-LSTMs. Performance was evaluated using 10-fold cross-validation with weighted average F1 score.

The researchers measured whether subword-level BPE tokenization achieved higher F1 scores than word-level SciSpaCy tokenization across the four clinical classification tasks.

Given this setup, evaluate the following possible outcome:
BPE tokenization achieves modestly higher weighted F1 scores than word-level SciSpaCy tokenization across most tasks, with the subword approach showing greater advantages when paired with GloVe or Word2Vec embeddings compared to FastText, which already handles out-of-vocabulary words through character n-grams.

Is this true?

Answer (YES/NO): NO